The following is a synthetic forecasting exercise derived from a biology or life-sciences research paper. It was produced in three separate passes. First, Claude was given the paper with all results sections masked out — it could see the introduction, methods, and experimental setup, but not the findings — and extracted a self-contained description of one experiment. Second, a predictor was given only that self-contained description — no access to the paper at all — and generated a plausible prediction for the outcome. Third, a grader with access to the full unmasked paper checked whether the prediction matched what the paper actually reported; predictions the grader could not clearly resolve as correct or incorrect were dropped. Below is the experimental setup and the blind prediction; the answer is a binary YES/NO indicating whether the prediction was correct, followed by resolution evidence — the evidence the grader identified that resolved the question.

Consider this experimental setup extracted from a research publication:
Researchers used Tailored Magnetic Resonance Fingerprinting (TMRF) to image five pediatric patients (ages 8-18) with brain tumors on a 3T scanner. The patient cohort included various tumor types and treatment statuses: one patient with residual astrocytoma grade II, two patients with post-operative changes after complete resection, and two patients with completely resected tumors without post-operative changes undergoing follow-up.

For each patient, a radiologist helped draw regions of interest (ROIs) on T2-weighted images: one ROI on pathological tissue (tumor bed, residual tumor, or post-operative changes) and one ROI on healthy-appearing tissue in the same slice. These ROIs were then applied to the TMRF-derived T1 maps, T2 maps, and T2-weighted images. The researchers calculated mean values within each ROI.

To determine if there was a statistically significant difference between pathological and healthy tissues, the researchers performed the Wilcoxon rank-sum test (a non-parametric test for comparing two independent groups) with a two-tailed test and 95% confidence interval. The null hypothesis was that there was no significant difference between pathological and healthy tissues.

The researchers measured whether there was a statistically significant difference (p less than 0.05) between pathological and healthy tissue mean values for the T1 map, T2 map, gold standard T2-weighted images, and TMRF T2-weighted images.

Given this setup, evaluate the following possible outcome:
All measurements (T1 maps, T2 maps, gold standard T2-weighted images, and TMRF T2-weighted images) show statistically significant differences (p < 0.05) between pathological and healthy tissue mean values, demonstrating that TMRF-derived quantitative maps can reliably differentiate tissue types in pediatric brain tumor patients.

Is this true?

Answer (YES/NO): YES